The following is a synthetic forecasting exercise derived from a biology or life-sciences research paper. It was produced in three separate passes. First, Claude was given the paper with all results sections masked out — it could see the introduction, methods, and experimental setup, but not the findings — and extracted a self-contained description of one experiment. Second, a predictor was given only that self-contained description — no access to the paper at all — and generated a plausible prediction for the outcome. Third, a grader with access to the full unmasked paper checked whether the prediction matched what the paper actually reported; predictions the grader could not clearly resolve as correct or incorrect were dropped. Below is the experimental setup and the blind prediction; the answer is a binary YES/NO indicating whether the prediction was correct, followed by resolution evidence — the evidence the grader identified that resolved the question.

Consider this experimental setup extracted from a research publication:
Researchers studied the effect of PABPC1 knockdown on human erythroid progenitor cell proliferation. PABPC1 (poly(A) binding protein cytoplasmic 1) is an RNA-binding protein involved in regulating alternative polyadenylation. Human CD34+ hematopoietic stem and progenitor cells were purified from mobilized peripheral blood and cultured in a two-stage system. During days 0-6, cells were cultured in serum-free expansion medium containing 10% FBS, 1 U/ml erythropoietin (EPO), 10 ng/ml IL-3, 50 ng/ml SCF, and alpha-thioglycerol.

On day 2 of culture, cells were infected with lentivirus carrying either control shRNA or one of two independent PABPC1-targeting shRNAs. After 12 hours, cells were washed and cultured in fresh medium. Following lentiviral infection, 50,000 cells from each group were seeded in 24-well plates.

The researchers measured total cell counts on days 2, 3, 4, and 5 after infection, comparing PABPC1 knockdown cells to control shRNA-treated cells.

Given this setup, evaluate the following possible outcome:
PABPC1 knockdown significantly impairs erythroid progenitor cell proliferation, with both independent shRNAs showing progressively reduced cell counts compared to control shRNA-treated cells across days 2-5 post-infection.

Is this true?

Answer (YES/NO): YES